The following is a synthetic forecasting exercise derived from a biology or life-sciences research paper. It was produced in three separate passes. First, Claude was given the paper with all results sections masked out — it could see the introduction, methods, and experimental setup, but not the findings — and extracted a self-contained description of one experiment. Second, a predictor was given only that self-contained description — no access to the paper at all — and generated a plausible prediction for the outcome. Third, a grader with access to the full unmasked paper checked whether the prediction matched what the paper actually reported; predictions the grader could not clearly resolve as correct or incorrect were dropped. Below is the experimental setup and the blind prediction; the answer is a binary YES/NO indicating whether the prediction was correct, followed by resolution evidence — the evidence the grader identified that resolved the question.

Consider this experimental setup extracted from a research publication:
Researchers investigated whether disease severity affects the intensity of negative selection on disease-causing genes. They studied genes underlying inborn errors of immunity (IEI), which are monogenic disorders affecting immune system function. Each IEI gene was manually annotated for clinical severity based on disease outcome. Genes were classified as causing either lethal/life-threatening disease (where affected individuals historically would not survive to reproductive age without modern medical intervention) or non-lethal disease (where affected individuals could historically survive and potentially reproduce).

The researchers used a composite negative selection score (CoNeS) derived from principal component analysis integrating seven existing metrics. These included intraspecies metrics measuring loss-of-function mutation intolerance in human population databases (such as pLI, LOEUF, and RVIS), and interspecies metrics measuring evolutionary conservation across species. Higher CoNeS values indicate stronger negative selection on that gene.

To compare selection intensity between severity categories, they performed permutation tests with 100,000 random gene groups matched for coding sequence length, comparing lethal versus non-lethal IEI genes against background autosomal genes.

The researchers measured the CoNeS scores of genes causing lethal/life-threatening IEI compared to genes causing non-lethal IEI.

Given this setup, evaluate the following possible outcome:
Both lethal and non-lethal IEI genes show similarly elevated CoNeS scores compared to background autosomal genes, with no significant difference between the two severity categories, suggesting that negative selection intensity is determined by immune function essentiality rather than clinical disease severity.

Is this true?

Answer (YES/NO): NO